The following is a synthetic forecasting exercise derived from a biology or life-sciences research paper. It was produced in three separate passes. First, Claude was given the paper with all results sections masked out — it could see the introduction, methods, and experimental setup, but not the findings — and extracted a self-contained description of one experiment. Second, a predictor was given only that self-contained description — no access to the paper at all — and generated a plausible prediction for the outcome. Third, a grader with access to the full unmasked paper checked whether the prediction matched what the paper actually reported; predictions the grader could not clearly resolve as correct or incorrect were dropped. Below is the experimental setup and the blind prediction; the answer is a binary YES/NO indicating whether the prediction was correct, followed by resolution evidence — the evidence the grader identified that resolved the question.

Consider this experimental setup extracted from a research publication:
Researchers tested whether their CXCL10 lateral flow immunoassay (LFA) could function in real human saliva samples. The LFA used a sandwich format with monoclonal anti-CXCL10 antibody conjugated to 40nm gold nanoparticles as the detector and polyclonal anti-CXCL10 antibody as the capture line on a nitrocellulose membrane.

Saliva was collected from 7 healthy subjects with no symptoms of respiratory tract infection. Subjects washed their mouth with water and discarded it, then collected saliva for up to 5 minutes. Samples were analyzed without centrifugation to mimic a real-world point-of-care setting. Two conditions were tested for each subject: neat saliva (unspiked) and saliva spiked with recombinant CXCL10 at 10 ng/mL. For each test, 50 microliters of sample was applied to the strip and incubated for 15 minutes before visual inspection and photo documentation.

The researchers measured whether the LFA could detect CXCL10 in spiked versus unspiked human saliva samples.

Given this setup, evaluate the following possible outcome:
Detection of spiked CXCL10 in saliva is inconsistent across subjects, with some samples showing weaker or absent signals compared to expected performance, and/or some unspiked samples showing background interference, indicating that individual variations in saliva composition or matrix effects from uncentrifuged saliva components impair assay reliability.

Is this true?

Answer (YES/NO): NO